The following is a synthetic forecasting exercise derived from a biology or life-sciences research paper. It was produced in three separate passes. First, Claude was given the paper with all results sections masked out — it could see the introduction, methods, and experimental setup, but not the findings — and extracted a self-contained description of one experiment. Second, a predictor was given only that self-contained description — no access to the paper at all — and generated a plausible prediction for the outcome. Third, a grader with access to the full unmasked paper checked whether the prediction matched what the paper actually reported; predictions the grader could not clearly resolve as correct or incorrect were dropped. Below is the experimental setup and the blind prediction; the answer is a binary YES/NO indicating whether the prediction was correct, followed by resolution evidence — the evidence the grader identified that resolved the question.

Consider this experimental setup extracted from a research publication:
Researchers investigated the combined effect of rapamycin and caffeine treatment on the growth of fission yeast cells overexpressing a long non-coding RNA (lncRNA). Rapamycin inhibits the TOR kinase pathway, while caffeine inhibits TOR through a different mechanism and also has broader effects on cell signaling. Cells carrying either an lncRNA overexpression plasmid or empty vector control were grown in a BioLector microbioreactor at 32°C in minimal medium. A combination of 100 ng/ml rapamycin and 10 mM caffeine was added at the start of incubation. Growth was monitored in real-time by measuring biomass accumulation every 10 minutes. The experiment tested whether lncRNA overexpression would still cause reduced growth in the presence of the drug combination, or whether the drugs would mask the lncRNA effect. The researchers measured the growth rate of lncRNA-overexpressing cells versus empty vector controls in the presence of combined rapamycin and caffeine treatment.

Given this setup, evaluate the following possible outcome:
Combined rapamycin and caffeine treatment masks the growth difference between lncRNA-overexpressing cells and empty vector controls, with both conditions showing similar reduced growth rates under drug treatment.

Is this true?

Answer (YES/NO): NO